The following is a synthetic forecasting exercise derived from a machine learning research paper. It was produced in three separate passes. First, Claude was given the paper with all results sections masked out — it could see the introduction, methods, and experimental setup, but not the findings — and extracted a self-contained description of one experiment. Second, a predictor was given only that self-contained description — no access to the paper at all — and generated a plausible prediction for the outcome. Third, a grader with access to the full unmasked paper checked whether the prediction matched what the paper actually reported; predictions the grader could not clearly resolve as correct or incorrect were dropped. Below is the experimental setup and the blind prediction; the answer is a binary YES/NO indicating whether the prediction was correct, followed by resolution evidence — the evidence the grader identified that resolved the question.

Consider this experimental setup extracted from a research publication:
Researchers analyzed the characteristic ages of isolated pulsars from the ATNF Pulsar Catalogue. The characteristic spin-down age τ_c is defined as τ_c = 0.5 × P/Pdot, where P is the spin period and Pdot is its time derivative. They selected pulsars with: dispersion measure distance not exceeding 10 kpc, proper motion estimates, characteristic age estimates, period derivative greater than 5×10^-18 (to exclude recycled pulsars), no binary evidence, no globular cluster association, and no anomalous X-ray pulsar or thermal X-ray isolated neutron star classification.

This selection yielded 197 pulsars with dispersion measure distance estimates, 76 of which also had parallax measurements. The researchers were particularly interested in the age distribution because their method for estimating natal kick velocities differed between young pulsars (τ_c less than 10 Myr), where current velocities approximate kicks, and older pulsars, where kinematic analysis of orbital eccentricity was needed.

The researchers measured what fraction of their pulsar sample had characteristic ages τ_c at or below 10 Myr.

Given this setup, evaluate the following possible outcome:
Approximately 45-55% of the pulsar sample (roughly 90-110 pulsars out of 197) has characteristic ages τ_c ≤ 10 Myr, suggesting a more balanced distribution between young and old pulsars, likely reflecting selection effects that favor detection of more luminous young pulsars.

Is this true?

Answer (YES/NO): NO